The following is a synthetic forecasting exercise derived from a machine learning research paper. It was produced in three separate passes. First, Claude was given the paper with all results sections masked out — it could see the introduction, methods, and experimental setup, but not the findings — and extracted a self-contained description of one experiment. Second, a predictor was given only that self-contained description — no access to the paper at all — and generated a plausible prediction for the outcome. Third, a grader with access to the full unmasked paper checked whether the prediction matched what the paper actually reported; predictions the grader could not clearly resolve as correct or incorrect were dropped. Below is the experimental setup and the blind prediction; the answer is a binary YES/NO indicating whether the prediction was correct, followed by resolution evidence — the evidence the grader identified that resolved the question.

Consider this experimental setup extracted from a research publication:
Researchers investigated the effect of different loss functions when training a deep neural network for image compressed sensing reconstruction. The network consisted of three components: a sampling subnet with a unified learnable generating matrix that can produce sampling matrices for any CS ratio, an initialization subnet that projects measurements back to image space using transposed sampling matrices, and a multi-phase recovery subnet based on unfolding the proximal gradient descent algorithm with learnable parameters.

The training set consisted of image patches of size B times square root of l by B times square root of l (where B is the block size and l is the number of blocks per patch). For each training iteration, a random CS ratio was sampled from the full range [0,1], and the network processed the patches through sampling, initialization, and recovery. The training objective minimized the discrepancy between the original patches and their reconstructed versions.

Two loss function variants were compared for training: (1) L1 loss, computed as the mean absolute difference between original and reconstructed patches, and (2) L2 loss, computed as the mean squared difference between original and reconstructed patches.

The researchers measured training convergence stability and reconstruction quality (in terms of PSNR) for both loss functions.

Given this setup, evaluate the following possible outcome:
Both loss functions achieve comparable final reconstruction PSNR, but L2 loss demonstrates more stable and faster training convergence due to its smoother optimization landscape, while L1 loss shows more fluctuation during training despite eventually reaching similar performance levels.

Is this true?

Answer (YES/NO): NO